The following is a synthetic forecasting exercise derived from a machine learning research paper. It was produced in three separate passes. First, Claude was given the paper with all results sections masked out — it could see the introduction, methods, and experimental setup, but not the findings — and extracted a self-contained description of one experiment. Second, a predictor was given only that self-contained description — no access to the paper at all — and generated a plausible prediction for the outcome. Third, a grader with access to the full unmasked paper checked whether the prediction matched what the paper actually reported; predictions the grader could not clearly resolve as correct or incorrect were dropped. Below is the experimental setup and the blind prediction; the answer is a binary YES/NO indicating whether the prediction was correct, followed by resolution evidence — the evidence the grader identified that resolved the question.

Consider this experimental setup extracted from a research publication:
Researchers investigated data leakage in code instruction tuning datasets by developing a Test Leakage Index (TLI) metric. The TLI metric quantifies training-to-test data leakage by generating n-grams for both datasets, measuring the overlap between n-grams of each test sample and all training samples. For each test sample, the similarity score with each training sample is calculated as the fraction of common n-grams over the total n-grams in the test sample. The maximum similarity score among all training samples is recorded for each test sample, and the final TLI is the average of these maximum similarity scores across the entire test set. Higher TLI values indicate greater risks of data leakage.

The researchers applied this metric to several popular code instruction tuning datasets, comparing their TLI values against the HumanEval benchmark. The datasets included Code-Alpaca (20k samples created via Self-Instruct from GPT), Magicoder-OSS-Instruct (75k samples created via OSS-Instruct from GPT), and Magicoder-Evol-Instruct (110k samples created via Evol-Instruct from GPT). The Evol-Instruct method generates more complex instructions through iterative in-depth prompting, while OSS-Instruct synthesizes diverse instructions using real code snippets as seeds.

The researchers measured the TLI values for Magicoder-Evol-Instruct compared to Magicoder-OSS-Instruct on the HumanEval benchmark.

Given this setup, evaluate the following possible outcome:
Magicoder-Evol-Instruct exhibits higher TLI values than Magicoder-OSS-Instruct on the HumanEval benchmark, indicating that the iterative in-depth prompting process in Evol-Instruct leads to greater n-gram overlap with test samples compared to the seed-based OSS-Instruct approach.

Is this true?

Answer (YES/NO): YES